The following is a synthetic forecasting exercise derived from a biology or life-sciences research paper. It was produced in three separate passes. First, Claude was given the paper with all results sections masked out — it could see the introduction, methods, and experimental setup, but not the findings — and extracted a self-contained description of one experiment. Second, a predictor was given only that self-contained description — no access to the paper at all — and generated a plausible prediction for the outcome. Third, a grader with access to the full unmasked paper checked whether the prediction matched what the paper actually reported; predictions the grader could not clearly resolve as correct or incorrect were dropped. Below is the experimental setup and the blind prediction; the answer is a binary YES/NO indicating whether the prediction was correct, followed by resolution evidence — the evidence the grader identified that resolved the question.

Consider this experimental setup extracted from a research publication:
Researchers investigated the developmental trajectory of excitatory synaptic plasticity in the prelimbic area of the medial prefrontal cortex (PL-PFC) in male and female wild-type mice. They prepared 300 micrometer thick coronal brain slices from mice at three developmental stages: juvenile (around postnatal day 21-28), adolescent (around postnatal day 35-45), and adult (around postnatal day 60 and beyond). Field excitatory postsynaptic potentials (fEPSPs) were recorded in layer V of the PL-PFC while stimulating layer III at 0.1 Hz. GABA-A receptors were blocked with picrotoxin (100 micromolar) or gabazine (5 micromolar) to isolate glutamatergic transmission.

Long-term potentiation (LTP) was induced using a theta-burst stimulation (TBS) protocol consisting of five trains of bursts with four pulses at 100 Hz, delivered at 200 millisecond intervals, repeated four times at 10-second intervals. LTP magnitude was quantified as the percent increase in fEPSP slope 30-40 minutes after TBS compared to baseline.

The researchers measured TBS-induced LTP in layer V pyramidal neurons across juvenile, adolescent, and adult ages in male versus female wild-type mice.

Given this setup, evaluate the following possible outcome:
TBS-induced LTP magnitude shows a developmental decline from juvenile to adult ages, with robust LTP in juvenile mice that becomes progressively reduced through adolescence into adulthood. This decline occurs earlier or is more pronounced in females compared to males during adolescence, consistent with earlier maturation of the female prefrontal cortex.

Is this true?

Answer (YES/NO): NO